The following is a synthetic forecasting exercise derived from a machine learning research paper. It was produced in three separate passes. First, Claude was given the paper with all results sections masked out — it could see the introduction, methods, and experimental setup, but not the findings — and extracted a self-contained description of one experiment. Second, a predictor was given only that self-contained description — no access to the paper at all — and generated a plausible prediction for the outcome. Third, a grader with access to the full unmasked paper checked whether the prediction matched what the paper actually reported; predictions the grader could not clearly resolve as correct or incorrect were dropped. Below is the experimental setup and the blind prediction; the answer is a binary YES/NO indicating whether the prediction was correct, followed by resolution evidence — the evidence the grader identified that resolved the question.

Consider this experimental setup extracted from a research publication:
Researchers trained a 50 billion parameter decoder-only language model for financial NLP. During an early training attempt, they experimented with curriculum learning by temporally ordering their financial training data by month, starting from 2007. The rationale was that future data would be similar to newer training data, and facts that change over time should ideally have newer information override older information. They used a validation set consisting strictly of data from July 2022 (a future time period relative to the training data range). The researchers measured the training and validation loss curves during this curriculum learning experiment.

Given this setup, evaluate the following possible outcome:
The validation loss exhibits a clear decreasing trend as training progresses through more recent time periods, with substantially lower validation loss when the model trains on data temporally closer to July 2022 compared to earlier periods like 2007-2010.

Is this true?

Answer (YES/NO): NO